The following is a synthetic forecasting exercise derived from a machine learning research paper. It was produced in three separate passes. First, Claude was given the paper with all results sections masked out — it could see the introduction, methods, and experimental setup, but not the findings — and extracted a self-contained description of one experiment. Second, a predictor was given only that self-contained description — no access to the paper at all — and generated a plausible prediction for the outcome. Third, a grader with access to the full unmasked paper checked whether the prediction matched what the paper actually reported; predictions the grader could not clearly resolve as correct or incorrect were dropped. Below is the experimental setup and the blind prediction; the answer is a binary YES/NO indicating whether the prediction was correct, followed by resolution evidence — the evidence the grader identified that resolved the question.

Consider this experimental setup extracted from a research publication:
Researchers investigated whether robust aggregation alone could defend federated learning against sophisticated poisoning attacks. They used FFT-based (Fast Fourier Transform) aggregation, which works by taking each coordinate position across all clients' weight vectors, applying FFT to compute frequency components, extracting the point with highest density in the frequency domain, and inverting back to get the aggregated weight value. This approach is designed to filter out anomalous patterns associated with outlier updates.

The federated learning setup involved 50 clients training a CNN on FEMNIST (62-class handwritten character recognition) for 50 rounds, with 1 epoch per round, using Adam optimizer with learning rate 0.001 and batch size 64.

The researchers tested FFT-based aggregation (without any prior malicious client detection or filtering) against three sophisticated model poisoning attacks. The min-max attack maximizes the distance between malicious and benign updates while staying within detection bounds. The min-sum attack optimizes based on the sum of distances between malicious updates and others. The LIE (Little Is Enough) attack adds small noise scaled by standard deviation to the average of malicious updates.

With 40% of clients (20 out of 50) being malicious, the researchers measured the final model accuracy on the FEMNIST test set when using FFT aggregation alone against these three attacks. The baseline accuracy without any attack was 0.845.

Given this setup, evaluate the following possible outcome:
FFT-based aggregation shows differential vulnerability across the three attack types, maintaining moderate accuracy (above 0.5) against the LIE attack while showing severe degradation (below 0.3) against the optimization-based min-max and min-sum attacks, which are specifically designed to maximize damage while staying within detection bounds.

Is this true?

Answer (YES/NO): NO